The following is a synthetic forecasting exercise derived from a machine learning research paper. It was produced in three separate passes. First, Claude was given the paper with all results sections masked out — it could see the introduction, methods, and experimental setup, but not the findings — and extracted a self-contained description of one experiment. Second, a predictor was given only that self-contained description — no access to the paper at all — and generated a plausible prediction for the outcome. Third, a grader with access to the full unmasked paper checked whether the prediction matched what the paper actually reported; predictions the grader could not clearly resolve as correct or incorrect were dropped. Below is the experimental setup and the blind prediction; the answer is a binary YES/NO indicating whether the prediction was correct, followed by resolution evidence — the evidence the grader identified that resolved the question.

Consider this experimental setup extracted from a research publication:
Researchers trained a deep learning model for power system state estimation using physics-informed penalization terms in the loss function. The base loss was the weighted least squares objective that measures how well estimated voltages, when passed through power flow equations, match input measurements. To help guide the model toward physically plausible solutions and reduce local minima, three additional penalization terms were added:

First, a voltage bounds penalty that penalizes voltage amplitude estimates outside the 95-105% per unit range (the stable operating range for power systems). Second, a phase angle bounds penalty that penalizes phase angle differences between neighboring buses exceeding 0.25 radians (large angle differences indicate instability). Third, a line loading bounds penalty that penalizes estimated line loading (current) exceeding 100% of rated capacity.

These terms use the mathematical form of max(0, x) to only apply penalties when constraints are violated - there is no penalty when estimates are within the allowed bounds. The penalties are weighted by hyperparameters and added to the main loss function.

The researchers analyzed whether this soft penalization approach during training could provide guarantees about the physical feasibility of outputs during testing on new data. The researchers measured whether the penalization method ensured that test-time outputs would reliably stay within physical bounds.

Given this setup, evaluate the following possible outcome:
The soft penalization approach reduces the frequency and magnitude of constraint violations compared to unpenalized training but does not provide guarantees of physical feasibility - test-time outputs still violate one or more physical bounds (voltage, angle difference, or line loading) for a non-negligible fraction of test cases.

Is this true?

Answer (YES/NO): YES